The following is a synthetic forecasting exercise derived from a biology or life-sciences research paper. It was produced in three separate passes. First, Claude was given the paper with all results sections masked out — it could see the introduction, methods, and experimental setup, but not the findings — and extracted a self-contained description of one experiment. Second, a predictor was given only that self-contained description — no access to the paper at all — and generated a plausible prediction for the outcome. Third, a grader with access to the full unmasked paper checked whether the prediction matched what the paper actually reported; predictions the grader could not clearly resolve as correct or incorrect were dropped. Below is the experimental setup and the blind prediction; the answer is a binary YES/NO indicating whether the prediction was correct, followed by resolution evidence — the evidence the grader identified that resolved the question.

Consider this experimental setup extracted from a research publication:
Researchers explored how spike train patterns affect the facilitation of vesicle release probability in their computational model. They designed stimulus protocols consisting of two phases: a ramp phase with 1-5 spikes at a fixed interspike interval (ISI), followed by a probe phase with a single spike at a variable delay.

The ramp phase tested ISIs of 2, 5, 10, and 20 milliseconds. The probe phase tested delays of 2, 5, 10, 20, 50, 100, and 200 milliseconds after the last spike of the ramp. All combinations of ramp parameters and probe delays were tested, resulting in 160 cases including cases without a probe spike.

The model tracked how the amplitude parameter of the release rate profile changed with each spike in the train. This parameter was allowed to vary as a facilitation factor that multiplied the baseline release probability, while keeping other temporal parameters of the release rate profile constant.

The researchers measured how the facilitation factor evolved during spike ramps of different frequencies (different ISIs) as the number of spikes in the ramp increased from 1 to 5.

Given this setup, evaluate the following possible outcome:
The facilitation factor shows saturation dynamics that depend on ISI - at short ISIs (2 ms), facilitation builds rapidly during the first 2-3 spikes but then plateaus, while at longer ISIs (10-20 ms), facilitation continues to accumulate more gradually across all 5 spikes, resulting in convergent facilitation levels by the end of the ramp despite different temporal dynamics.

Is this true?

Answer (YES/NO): NO